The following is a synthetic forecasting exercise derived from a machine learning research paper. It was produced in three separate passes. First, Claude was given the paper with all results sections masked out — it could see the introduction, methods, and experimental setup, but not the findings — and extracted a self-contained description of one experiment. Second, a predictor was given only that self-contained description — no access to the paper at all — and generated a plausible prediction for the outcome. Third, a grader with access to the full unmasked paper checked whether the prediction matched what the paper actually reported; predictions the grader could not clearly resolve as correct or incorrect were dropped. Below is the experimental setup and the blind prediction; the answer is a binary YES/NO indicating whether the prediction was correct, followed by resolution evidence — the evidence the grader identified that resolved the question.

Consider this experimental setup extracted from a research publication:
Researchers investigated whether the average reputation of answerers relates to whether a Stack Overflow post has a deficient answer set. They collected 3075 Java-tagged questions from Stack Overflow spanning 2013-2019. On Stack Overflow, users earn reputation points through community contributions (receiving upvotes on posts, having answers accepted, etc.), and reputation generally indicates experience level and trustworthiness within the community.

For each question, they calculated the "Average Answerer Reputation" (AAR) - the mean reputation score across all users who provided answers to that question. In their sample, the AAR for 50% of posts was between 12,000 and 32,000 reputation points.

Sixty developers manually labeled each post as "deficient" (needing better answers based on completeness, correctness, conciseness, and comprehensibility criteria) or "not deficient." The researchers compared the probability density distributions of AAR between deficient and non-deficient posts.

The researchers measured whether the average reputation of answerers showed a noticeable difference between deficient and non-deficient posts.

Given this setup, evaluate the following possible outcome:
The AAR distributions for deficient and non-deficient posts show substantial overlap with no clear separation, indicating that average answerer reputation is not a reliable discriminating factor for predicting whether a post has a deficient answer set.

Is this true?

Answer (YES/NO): YES